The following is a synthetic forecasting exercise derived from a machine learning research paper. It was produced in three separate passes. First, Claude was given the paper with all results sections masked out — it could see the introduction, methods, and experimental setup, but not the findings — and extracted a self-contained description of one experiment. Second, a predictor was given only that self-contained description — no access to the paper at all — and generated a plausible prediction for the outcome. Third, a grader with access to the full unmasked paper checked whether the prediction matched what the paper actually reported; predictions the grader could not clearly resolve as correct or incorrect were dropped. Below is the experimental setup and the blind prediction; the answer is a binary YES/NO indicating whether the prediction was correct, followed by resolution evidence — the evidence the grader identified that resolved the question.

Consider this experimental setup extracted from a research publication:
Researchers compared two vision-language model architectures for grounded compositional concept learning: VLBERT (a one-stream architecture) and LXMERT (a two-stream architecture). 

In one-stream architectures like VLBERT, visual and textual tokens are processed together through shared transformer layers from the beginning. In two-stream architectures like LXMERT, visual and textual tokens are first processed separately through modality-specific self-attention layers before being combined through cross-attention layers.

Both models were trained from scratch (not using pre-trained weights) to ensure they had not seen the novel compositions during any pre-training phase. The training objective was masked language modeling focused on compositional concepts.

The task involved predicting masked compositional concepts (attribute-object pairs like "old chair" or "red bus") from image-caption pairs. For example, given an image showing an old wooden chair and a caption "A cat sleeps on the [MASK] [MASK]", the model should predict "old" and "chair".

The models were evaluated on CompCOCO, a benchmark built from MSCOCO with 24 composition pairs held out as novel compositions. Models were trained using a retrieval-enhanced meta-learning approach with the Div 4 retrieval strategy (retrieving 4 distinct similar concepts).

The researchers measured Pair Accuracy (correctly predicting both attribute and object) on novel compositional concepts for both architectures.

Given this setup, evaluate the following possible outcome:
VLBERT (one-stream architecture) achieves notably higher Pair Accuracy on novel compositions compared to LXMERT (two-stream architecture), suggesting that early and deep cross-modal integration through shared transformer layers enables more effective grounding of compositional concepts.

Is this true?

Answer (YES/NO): NO